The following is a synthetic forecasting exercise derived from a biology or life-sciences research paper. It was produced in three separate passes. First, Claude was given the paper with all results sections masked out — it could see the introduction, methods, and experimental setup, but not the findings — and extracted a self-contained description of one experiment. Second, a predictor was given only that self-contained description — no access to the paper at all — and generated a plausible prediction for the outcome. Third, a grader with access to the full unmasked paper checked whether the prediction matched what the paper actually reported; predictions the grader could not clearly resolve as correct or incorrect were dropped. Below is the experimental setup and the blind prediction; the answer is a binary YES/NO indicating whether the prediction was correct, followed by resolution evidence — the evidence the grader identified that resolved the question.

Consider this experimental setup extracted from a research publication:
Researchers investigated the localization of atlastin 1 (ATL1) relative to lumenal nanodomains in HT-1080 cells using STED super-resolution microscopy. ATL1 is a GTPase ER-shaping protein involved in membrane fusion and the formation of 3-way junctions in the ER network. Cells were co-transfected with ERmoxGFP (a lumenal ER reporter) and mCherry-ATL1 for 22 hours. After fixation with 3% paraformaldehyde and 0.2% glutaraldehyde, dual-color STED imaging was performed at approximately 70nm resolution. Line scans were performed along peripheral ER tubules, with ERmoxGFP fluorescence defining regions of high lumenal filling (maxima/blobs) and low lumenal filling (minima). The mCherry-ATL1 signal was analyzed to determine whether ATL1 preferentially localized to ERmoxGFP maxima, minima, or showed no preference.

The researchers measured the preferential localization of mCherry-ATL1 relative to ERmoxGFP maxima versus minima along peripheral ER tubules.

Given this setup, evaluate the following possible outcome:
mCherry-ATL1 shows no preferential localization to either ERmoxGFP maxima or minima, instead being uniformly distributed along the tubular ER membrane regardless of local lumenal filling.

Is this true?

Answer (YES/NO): YES